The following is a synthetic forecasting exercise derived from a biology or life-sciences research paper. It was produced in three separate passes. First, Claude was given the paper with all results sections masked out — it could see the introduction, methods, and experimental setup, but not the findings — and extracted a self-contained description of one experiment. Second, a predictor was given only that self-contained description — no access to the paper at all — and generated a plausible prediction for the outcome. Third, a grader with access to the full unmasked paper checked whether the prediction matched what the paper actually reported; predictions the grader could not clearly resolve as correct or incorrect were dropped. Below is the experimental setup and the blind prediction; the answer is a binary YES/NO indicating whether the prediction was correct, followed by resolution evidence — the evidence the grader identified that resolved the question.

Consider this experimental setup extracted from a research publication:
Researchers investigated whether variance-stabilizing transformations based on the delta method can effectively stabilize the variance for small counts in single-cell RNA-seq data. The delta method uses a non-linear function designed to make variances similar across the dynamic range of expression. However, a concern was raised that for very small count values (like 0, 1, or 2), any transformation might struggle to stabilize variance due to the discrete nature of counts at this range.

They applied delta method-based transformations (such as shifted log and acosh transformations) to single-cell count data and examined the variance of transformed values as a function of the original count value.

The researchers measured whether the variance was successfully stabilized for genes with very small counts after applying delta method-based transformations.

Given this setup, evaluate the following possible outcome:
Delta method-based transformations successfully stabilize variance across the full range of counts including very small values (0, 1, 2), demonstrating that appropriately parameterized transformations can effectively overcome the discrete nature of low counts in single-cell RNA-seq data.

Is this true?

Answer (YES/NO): NO